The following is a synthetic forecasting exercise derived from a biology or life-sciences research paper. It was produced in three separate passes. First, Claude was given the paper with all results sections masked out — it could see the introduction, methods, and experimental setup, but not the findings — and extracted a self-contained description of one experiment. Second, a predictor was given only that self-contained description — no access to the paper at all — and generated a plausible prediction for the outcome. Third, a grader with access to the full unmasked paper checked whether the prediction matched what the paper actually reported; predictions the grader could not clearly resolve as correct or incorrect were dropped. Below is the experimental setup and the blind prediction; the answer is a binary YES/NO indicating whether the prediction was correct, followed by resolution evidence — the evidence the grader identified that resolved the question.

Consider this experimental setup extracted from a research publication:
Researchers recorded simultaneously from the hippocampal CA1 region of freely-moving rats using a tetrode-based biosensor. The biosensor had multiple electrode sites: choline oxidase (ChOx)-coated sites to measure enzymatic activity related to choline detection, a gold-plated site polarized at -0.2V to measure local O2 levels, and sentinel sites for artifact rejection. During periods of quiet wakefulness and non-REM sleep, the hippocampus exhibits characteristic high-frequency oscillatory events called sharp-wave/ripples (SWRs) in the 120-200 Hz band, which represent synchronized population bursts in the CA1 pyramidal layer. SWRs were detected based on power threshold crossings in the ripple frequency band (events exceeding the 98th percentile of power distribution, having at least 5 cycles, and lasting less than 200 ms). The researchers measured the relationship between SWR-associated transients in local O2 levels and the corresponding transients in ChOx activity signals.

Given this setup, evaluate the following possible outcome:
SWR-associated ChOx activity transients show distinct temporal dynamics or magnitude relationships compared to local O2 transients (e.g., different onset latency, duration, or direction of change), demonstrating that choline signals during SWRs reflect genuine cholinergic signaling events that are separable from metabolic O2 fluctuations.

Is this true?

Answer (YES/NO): NO